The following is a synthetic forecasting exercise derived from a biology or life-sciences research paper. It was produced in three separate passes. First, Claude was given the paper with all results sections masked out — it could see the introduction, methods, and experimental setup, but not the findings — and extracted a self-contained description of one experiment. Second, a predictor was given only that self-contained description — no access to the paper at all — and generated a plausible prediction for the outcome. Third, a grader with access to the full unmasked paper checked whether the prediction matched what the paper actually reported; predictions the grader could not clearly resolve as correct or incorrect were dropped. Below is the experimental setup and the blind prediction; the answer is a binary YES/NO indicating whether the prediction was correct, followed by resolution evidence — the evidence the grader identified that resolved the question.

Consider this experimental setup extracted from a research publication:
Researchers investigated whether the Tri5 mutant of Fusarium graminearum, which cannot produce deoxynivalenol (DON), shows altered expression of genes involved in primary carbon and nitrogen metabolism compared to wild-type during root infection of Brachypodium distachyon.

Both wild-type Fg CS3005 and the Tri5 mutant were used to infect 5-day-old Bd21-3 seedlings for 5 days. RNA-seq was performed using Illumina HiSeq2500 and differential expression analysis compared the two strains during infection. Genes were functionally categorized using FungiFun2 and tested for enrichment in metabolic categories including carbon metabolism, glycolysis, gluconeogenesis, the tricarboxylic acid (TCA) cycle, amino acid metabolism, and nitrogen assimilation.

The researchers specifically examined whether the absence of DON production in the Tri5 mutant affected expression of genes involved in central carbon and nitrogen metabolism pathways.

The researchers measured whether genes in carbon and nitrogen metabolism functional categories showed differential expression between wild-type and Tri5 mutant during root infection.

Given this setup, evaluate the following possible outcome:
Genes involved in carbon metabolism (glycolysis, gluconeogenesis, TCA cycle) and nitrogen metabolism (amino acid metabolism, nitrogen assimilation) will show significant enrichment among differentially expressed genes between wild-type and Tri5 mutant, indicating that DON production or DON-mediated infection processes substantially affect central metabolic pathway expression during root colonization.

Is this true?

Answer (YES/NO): NO